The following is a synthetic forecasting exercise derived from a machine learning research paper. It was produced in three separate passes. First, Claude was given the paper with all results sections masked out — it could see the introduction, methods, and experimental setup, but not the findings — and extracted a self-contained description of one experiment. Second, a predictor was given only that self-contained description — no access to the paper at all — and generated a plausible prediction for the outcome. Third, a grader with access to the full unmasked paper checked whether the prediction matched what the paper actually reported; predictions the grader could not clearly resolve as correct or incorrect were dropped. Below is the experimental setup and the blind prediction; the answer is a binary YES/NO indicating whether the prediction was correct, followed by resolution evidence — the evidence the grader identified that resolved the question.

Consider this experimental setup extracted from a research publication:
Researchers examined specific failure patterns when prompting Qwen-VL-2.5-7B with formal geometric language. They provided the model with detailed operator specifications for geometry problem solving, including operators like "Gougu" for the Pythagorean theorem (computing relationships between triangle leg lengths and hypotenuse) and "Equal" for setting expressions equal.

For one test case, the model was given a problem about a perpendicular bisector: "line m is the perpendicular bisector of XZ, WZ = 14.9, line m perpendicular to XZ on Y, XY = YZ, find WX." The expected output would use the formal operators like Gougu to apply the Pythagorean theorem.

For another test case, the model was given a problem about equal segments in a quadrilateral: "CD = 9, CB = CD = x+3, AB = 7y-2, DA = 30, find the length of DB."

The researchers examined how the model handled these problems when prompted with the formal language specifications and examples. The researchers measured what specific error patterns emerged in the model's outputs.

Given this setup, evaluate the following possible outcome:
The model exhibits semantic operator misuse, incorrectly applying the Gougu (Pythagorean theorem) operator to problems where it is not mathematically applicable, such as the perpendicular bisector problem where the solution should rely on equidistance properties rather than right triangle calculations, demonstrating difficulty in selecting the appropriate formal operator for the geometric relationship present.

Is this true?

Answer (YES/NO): NO